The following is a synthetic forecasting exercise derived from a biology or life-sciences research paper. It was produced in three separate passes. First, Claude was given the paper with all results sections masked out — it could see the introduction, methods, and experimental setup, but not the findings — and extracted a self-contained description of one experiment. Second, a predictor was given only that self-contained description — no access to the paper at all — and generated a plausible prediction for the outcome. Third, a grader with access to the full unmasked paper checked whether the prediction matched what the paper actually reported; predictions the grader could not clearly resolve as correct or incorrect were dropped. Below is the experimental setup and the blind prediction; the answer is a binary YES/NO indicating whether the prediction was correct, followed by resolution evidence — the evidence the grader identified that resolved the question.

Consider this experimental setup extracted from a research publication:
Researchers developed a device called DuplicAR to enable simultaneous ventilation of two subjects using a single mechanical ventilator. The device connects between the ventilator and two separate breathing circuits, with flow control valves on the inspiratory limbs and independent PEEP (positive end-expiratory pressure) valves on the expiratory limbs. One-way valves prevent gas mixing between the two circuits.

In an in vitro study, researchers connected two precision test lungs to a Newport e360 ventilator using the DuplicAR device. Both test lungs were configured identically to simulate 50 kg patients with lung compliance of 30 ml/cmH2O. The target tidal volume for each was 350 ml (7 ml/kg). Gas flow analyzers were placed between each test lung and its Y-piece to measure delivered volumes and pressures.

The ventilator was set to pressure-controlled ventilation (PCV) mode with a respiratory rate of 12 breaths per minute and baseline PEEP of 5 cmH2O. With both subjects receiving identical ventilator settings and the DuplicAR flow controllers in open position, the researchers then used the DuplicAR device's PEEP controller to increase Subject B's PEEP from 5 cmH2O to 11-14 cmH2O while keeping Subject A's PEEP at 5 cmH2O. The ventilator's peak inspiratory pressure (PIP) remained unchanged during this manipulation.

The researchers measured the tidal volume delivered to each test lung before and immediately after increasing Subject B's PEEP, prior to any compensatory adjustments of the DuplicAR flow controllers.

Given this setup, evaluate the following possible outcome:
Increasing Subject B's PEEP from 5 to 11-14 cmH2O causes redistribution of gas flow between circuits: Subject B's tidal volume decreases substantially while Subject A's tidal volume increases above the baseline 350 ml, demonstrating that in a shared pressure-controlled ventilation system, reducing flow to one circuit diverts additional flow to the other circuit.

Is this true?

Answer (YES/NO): NO